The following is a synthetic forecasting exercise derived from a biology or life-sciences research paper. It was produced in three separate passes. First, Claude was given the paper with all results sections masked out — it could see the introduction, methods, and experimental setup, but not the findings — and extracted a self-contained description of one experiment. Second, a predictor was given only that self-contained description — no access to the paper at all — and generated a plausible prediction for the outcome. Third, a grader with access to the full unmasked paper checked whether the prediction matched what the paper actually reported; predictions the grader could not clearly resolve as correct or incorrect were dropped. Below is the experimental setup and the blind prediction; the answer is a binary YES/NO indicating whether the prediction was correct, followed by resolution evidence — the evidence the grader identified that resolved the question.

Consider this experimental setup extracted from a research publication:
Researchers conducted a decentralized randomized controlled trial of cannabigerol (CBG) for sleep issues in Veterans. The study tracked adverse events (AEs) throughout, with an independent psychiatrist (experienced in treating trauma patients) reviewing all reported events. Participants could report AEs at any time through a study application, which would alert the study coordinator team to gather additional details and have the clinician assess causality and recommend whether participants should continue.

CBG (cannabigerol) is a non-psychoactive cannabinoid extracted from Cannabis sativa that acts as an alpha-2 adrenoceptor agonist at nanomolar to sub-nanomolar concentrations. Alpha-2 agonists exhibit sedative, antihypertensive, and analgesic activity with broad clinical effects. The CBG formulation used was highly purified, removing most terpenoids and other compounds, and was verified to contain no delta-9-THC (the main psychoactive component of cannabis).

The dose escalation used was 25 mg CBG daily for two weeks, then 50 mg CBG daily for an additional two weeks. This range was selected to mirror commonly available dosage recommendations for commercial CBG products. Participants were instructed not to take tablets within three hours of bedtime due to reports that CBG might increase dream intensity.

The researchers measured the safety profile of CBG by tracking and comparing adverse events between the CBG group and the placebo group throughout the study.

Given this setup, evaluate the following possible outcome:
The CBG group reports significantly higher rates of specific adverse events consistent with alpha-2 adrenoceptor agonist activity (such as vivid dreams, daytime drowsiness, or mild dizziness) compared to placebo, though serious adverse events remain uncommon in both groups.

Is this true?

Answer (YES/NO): NO